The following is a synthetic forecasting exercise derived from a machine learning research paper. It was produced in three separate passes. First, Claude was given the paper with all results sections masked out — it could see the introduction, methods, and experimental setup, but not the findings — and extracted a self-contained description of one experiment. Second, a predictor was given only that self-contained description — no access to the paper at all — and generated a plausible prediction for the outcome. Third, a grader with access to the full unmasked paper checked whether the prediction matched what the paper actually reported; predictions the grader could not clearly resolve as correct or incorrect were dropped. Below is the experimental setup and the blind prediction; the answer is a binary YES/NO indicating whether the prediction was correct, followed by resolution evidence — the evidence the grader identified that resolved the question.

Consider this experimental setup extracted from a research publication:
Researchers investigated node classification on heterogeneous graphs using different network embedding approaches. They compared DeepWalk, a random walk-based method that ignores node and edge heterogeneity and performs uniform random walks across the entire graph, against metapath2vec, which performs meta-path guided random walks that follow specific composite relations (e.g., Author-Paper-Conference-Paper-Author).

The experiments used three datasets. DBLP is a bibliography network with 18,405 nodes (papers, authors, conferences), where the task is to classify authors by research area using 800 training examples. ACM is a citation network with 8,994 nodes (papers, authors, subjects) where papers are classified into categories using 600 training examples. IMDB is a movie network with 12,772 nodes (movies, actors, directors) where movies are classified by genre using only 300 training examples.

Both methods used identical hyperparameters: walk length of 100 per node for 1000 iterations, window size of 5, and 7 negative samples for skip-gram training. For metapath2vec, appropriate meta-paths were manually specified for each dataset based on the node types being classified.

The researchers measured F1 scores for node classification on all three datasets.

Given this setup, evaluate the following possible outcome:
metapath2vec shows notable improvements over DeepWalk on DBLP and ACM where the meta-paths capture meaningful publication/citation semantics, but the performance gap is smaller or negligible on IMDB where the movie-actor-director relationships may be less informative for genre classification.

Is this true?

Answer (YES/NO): YES